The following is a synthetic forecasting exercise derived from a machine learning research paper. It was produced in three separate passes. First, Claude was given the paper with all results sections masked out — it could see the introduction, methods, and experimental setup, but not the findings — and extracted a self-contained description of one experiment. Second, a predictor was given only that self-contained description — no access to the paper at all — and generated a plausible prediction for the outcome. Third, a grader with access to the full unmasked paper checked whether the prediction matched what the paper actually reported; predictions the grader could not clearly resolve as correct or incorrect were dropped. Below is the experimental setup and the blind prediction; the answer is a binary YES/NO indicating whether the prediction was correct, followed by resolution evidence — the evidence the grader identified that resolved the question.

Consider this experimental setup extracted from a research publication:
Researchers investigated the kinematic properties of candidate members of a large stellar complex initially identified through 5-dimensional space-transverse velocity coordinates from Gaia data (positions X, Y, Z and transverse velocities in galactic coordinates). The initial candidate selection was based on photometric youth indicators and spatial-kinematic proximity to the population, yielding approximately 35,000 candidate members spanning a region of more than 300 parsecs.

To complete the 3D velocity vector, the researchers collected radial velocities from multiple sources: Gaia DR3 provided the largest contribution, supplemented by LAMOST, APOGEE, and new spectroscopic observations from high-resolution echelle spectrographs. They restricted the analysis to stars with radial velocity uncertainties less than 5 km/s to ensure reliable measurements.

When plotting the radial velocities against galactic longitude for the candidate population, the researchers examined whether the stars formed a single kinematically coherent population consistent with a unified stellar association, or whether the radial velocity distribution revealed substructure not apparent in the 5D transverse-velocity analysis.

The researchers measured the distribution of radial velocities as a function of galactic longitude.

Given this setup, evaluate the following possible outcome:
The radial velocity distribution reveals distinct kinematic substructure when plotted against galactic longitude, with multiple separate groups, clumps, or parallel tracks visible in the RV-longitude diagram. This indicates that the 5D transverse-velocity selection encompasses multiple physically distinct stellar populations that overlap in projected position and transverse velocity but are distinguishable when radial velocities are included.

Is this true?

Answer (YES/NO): YES